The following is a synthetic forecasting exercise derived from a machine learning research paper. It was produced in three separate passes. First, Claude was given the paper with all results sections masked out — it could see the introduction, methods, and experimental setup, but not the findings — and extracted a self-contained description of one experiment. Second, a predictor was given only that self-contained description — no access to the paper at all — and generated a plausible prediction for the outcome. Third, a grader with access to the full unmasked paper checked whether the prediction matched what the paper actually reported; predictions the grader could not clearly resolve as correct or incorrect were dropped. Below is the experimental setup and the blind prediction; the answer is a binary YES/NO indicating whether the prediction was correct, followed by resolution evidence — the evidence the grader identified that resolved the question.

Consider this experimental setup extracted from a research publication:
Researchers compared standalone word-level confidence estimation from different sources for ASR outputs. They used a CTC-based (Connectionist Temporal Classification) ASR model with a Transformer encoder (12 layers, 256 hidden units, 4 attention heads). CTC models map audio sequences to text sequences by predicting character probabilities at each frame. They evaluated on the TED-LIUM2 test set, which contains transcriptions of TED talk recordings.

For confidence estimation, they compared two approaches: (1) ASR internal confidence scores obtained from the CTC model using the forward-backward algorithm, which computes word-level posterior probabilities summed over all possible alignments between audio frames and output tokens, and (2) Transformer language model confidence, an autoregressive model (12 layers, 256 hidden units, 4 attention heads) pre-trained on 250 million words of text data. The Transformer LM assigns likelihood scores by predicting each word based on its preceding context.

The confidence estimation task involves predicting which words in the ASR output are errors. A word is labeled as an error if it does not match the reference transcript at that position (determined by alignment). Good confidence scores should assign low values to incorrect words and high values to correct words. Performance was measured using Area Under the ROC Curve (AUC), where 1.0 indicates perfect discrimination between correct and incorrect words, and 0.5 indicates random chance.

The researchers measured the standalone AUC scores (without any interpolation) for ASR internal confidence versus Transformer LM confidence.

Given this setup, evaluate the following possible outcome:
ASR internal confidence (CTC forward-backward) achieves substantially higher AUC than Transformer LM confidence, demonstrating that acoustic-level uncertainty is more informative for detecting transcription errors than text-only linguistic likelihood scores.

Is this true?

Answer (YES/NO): YES